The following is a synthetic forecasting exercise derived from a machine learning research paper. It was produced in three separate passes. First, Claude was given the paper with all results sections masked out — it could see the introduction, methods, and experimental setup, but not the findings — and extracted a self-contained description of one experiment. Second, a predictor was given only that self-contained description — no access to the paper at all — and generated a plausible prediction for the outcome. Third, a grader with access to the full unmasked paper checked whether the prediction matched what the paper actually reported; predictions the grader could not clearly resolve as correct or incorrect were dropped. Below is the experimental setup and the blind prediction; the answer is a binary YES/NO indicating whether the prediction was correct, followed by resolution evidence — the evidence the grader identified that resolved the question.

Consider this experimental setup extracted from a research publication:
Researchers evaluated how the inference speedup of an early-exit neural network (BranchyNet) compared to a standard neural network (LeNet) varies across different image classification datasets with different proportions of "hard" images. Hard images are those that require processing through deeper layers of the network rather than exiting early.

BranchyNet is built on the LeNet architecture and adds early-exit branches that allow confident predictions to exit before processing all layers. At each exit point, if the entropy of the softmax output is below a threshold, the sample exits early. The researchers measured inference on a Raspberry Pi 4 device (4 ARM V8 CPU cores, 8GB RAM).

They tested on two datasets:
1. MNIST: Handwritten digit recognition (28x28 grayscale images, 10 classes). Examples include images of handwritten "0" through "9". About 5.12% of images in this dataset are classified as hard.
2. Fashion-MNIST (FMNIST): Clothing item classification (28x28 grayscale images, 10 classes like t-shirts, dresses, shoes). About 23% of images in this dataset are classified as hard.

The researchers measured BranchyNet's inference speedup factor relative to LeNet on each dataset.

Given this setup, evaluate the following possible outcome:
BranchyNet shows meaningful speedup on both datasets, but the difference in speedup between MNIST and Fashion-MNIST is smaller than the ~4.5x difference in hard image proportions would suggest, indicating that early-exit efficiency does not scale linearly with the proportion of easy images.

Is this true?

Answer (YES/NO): YES